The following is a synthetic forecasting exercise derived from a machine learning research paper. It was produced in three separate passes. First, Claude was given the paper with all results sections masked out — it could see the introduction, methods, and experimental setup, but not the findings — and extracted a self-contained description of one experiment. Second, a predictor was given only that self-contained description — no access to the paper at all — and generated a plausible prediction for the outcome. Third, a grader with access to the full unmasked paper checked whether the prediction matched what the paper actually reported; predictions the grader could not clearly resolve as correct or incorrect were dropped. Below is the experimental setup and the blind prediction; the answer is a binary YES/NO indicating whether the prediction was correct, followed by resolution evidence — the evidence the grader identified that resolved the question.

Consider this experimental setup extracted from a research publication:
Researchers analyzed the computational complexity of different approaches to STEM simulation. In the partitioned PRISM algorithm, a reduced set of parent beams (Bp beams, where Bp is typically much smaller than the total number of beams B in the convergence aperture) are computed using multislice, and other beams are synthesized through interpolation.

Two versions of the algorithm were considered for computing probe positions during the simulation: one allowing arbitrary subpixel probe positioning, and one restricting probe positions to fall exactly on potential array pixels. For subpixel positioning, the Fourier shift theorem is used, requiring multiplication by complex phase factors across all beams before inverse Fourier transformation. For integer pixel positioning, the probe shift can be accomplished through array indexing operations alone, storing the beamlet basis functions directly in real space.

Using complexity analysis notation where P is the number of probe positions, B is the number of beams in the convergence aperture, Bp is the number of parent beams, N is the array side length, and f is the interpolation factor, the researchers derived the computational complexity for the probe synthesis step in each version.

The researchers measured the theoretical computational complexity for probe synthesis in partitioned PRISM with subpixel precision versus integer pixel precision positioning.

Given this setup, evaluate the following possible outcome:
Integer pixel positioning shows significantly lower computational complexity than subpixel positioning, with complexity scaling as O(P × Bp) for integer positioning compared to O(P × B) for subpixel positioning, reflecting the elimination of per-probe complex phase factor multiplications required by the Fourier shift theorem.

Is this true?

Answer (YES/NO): NO